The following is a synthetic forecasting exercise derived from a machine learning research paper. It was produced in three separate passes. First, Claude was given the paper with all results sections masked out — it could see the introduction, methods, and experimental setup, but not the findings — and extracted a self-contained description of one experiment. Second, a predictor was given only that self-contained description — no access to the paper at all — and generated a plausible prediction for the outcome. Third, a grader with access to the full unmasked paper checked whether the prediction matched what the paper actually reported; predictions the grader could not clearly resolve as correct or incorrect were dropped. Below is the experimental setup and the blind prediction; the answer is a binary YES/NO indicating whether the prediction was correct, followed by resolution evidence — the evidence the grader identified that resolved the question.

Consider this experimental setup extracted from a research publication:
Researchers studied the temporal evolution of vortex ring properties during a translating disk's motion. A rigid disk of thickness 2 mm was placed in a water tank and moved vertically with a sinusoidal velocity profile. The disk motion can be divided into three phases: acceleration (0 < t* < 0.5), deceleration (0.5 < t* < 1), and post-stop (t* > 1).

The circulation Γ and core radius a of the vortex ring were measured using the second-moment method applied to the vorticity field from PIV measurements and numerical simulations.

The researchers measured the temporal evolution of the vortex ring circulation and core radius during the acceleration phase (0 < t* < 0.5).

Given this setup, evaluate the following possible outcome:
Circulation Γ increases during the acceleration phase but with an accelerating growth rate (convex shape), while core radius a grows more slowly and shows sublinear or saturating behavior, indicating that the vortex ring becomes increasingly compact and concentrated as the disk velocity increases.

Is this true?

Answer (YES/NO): NO